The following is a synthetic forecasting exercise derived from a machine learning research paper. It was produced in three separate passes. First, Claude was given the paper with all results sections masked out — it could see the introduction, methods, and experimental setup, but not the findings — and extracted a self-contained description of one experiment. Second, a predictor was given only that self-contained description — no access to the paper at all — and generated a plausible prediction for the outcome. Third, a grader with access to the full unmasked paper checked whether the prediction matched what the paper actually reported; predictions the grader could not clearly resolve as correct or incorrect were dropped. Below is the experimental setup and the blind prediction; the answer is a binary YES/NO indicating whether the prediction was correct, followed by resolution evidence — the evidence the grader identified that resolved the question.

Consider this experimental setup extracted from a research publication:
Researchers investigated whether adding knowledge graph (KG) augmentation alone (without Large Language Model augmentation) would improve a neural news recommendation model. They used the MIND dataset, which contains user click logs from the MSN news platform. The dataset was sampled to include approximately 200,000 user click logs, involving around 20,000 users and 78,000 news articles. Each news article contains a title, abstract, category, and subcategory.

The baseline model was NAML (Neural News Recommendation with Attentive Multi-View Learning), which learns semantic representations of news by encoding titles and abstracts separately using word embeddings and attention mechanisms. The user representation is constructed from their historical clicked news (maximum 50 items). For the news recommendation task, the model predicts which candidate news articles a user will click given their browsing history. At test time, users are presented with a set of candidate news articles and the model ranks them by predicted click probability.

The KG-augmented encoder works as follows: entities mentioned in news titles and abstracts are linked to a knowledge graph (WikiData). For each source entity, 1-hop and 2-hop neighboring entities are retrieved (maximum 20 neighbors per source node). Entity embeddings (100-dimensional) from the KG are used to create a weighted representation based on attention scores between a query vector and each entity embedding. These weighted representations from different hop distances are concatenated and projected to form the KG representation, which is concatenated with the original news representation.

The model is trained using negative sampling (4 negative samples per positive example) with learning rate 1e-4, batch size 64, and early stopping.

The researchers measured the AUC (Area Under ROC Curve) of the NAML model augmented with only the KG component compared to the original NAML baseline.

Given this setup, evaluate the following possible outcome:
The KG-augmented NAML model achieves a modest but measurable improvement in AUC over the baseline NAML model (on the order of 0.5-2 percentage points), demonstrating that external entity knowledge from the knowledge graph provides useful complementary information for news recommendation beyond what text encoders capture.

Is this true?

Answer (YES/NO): NO